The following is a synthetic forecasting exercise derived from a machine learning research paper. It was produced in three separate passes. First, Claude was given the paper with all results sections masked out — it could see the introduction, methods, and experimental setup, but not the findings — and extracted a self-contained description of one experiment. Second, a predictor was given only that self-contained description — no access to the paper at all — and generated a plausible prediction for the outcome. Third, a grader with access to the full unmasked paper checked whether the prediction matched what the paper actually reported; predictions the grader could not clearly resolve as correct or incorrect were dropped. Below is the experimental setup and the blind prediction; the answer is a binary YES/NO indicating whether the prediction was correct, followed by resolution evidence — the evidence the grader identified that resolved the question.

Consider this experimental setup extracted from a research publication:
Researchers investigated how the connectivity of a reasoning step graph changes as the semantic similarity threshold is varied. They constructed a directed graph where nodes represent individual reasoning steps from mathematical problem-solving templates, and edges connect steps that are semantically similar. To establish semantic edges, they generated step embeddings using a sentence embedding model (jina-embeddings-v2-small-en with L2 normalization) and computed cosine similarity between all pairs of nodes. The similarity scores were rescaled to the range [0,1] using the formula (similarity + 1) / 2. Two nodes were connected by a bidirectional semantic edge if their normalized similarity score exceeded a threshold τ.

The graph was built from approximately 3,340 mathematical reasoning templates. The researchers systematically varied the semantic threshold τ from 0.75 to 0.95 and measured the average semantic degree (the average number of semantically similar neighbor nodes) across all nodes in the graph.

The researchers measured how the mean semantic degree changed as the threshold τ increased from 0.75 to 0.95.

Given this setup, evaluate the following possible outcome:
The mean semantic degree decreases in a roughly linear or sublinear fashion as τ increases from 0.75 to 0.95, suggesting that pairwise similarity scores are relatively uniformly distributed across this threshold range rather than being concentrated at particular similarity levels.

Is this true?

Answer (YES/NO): NO